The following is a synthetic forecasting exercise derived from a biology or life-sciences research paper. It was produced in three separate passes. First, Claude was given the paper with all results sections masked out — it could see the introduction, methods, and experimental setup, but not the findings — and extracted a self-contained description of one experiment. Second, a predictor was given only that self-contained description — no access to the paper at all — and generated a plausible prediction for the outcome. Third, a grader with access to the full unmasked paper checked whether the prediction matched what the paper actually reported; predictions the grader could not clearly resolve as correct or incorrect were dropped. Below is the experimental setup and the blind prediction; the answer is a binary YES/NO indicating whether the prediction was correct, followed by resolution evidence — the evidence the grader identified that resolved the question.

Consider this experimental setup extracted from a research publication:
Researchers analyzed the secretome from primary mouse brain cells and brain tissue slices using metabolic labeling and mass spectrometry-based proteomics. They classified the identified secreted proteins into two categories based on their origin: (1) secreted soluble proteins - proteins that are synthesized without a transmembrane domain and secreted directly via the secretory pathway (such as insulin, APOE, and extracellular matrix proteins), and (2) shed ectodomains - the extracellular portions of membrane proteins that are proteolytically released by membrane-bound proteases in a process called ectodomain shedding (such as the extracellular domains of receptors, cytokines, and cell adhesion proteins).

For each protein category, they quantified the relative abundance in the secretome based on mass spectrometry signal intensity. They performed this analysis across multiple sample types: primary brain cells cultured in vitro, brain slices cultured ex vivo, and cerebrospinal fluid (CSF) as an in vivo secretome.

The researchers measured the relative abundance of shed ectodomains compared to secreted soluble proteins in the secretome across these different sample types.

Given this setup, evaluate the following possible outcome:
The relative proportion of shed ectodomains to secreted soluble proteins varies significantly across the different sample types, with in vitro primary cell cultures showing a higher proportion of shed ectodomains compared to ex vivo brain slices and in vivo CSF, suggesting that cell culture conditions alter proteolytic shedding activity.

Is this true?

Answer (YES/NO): NO